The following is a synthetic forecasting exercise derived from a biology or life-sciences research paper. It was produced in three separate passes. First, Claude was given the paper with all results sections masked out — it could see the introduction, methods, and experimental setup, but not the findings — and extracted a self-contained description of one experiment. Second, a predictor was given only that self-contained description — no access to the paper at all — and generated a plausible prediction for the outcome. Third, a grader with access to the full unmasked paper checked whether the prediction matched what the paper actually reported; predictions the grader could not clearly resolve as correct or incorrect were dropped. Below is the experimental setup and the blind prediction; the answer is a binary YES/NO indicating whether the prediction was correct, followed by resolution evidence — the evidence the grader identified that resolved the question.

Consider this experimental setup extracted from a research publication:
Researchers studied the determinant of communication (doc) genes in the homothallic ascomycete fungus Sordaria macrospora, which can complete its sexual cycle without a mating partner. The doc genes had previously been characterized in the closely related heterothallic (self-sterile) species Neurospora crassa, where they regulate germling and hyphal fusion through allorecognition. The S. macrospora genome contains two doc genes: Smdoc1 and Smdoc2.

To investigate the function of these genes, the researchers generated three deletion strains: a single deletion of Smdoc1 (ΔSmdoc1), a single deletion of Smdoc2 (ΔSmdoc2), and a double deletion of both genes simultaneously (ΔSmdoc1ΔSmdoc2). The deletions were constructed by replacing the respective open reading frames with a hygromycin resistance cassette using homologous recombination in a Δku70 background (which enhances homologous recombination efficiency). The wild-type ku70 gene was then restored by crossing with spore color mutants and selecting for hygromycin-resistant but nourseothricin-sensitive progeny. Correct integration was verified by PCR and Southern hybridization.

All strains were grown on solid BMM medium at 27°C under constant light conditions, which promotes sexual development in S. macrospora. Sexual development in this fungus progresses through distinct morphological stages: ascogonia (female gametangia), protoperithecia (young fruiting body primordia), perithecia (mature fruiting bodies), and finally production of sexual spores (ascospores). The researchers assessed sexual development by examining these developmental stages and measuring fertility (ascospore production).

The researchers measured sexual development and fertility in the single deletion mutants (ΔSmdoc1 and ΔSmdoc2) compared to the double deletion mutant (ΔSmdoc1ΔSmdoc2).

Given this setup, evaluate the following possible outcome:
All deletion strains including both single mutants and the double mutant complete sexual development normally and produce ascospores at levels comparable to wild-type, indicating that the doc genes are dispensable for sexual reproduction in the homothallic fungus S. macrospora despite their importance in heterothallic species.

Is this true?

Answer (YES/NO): NO